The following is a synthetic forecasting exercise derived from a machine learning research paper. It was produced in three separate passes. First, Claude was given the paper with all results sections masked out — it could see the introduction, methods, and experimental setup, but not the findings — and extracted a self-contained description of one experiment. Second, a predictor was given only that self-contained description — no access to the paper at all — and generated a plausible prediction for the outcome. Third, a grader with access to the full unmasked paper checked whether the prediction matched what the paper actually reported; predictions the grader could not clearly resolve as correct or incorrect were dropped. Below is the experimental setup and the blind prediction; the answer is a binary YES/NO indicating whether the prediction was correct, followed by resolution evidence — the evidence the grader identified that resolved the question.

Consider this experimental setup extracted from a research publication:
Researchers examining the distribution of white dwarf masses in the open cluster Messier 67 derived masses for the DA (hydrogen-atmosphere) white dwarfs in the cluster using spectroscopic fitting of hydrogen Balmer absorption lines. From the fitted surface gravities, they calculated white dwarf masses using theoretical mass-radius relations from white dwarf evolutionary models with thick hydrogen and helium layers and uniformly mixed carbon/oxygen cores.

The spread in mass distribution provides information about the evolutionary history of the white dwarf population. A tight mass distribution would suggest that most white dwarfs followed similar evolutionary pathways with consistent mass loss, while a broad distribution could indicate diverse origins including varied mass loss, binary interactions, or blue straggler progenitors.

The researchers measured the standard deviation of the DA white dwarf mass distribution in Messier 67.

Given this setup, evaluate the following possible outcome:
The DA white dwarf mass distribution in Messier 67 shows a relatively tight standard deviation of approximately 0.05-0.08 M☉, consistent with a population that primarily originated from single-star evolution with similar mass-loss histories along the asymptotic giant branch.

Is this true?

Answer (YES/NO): NO